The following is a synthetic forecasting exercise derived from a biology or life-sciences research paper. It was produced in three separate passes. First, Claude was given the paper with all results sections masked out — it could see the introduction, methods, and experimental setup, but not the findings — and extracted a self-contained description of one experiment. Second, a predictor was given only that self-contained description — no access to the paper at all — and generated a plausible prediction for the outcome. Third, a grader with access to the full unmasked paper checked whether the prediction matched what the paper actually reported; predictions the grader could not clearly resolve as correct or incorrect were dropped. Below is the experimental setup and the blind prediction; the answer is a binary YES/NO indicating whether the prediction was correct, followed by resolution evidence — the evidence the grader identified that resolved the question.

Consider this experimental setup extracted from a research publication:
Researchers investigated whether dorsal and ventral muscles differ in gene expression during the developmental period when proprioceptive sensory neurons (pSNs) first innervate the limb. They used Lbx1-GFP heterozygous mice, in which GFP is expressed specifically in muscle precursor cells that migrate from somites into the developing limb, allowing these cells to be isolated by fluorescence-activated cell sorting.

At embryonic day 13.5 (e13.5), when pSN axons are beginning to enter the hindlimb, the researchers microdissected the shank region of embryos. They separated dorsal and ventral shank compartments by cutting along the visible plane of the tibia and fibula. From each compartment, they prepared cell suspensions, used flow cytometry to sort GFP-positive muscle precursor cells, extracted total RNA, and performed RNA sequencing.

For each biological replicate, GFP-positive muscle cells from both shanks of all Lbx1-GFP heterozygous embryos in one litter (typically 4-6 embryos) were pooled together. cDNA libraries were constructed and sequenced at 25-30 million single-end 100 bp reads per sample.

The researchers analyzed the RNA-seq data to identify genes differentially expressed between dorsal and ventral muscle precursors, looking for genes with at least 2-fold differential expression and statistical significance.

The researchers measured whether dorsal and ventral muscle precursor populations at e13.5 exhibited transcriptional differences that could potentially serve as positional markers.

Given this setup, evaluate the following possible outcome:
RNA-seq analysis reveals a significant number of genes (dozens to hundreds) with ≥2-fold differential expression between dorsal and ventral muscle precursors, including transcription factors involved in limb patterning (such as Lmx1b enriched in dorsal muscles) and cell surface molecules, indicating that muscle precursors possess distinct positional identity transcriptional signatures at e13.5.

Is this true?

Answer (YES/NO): NO